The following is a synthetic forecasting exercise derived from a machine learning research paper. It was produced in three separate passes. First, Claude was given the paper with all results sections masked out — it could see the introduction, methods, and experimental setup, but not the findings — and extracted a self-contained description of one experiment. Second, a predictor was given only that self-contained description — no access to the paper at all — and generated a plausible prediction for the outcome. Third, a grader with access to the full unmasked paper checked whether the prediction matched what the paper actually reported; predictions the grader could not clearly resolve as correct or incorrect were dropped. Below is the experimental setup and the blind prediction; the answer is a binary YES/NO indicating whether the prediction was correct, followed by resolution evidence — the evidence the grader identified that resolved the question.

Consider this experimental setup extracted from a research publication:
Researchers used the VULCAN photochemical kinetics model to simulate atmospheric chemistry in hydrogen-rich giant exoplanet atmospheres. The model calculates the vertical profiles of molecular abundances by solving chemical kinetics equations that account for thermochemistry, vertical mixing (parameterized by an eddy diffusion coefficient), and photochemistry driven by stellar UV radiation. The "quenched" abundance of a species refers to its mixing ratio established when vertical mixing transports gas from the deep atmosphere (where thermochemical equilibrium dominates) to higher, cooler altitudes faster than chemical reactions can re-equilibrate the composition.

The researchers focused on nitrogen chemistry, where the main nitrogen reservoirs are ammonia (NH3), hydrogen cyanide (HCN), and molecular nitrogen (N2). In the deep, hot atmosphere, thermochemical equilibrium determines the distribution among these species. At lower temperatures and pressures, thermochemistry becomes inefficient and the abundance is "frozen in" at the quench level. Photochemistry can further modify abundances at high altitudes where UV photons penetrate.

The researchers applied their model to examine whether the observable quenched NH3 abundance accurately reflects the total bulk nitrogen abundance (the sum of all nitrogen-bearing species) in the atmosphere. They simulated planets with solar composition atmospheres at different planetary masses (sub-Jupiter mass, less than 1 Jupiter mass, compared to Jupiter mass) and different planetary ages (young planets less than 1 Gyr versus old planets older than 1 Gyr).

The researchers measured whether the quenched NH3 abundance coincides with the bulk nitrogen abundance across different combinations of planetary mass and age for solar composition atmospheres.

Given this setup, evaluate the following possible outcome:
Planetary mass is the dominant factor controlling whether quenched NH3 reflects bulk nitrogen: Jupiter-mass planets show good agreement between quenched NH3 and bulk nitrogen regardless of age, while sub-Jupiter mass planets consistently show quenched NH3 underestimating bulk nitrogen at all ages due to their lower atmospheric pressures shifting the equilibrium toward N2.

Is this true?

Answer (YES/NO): NO